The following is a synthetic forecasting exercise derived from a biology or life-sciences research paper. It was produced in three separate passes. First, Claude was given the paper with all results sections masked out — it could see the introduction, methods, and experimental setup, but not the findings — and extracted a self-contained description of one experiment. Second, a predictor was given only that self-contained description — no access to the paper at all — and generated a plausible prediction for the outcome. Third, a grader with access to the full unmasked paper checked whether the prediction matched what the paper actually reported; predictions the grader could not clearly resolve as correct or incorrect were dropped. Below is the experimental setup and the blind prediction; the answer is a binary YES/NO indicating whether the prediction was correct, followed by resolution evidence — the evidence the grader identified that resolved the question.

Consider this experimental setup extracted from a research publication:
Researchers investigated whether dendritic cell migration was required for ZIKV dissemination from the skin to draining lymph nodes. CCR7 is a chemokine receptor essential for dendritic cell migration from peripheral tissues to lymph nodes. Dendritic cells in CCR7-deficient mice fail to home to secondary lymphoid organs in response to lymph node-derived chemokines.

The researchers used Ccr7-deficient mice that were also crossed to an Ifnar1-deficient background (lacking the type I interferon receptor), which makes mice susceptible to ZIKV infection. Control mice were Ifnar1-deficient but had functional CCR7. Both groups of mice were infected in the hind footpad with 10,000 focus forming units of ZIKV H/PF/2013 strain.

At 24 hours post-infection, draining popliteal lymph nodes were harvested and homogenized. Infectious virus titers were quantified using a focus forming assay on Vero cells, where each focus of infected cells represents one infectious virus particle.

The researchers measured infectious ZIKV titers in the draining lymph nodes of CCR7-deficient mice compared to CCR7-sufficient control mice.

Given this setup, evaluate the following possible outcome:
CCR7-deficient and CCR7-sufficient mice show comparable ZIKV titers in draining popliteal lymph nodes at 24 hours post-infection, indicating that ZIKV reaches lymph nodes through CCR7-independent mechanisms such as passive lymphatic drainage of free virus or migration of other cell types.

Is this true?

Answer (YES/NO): YES